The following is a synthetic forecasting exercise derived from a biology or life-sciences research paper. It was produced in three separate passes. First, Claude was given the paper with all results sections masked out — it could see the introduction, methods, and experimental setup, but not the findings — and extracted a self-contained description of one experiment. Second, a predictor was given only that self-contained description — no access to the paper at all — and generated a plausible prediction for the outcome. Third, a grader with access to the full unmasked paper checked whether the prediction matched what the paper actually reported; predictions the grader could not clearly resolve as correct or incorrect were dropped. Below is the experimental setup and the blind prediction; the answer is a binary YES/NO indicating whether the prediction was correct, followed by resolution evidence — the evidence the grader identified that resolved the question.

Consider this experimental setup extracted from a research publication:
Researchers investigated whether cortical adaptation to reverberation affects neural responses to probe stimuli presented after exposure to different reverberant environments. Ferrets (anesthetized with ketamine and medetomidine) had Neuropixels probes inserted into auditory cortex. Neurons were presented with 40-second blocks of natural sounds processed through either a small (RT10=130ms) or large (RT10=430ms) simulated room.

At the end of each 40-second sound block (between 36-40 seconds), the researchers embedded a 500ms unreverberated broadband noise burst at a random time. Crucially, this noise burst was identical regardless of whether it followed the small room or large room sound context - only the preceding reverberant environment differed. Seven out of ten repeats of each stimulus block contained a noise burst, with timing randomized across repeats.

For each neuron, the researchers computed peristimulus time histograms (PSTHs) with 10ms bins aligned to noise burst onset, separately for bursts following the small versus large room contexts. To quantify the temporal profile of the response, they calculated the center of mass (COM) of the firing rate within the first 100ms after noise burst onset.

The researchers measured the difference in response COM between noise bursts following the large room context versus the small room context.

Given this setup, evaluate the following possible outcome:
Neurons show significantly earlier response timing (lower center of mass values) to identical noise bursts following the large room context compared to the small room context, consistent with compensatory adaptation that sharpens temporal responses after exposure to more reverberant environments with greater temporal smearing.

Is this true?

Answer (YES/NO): NO